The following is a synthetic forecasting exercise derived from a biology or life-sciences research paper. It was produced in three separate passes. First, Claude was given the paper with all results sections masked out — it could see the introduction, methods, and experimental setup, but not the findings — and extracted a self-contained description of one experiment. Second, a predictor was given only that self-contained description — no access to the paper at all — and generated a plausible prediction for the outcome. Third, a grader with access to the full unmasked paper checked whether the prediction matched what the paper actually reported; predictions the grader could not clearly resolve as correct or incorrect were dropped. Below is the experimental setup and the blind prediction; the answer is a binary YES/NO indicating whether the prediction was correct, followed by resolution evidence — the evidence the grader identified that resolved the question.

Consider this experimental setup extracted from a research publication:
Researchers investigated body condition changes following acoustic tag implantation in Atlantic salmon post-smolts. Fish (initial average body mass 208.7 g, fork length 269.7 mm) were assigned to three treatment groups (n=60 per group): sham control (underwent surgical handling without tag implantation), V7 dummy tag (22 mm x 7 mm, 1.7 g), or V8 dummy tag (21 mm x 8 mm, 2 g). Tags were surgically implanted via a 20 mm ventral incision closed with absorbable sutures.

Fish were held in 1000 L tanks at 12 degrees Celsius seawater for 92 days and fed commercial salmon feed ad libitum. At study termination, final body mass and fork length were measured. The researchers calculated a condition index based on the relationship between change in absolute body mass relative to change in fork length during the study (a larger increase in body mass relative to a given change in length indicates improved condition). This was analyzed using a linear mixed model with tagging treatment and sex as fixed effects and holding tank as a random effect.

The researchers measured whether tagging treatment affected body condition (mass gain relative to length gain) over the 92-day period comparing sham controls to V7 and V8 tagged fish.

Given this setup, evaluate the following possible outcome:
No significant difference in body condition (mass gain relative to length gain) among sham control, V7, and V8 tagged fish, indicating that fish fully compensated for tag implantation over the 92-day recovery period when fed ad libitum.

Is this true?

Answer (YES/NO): YES